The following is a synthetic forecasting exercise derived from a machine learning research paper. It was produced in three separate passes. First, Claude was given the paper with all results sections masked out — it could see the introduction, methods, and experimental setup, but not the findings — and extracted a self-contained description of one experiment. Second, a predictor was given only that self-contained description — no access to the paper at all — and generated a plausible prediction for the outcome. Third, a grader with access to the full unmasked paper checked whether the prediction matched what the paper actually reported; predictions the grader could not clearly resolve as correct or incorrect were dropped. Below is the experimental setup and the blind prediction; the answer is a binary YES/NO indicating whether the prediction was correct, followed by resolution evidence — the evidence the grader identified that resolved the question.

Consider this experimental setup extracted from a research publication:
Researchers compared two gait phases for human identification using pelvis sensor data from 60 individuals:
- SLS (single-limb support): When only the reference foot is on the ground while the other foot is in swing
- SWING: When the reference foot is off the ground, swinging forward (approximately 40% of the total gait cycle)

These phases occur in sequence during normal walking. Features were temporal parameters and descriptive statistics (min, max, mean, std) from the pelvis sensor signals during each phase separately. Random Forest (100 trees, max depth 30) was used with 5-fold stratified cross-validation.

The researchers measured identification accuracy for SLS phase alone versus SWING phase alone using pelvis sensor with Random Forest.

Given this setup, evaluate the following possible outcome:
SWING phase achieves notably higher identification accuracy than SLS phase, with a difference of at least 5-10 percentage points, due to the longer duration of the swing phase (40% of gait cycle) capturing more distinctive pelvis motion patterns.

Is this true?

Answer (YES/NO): NO